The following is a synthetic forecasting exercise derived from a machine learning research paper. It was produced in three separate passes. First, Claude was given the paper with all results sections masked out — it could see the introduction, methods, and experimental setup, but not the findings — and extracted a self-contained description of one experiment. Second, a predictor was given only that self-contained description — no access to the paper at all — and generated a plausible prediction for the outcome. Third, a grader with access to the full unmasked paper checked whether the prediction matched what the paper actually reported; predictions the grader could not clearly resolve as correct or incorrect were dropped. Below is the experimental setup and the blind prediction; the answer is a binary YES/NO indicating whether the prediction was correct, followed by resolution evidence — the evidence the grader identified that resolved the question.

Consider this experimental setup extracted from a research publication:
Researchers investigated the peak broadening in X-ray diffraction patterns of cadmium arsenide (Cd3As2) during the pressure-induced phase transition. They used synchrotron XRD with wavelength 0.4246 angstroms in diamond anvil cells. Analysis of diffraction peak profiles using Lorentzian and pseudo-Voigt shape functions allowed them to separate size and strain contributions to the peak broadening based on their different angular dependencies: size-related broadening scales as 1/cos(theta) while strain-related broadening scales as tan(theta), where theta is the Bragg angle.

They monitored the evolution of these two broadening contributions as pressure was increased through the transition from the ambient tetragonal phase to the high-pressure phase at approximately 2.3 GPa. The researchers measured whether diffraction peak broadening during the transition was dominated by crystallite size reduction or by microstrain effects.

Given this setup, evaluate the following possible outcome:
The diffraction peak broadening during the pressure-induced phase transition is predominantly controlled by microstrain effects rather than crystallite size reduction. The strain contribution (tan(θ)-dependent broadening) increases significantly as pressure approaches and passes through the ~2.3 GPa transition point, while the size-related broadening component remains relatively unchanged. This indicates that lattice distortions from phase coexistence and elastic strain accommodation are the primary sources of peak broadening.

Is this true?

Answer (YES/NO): NO